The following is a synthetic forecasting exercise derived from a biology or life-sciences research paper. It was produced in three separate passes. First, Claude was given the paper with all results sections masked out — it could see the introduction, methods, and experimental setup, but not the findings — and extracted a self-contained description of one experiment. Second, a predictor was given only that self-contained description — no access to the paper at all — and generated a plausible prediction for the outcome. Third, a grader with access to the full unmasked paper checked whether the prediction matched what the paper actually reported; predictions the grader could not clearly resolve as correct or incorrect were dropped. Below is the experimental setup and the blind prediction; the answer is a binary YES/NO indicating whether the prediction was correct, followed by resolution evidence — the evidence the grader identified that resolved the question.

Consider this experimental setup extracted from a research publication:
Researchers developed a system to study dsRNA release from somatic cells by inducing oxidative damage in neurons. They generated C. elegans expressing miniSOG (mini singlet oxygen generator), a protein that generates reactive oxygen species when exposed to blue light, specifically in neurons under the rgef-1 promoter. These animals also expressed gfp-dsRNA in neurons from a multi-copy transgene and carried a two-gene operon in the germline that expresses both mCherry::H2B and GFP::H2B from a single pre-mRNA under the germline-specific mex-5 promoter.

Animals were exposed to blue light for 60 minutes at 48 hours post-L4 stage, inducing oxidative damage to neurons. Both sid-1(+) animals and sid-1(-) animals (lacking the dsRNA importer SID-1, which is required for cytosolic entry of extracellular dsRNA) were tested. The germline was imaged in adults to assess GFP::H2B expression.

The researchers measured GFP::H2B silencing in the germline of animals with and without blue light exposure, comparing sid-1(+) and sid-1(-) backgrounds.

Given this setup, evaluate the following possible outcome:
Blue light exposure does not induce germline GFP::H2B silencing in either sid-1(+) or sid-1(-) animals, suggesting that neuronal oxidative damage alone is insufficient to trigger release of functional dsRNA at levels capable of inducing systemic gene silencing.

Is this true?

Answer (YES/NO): NO